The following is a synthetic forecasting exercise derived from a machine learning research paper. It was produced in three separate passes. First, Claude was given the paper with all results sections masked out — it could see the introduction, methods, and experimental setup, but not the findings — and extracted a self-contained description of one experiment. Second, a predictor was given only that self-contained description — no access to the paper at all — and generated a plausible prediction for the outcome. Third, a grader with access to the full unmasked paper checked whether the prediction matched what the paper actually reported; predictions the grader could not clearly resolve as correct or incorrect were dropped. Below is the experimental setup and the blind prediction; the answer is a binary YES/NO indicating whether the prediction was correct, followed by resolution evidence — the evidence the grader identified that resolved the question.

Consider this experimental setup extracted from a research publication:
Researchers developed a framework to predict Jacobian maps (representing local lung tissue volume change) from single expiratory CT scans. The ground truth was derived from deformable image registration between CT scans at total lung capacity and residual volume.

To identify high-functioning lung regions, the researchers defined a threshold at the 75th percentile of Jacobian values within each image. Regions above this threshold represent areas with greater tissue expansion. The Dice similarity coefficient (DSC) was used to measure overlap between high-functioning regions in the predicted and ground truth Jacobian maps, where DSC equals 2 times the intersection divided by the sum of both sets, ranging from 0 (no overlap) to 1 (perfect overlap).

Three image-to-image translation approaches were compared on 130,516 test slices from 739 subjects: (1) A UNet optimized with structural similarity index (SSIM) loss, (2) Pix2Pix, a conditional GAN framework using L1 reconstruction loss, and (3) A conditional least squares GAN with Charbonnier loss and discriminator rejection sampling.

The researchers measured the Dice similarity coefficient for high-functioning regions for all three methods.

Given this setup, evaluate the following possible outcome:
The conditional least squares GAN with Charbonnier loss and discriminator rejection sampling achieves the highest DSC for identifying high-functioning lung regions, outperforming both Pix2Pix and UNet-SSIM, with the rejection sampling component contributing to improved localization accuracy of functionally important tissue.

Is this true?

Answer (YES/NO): NO